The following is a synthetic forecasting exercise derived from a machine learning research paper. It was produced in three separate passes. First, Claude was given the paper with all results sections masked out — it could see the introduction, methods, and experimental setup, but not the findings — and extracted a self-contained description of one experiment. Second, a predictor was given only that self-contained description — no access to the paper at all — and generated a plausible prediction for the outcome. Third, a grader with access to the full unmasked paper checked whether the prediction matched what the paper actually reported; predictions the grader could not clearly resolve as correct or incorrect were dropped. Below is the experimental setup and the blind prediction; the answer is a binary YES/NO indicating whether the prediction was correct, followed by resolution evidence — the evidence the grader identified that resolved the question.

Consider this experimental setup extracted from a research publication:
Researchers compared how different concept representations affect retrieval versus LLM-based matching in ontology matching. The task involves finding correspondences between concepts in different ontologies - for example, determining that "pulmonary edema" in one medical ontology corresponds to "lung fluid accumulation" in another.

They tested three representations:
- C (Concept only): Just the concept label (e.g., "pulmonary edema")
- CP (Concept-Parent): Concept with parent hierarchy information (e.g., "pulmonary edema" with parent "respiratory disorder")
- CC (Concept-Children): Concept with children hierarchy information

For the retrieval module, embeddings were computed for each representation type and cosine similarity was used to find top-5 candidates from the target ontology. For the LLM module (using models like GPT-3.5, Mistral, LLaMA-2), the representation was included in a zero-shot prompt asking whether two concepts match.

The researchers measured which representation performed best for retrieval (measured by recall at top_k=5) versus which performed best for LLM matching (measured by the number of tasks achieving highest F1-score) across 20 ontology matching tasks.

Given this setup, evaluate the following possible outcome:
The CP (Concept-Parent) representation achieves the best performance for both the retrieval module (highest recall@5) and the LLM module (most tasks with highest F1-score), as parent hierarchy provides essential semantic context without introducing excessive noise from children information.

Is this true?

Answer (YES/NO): NO